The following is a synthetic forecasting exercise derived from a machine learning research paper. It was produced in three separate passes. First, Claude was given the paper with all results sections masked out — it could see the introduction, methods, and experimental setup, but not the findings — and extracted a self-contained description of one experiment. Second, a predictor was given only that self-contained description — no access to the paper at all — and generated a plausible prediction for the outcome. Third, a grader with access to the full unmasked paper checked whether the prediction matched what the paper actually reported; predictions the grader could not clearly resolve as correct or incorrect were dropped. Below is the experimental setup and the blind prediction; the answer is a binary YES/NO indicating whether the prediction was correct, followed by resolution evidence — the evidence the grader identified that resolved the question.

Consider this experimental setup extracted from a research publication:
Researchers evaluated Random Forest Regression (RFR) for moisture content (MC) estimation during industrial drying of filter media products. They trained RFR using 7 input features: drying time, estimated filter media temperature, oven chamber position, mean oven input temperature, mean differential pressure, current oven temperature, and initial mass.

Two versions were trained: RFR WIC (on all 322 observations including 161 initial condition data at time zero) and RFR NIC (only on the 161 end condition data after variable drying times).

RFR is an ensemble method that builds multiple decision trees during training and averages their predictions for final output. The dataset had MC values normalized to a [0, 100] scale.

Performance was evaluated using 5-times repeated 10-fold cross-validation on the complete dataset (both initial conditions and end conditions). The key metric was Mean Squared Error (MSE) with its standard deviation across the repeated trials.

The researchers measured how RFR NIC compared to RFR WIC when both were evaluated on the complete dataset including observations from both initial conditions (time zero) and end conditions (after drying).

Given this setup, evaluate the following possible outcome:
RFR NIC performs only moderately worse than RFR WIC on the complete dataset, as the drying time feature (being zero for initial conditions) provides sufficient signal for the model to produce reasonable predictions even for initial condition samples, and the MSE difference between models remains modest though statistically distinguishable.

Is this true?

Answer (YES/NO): NO